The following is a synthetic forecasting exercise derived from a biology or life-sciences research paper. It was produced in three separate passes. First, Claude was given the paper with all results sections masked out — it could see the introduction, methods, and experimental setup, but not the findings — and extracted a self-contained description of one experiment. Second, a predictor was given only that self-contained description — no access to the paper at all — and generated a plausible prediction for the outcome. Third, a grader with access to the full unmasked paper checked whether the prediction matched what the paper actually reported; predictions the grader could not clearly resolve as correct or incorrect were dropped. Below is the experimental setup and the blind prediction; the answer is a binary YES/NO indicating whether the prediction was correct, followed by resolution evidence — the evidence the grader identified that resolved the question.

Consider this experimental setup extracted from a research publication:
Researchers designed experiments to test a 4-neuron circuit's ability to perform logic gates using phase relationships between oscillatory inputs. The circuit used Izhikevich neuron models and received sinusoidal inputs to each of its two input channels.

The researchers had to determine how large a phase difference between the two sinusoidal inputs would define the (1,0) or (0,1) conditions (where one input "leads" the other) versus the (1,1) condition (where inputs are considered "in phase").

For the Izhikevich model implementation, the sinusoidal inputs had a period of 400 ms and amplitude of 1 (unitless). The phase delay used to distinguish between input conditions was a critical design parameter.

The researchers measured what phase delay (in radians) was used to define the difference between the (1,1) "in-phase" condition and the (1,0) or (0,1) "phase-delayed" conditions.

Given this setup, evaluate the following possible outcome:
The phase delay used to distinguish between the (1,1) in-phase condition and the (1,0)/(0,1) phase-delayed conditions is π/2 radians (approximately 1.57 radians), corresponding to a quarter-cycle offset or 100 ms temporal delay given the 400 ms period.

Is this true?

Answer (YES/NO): NO